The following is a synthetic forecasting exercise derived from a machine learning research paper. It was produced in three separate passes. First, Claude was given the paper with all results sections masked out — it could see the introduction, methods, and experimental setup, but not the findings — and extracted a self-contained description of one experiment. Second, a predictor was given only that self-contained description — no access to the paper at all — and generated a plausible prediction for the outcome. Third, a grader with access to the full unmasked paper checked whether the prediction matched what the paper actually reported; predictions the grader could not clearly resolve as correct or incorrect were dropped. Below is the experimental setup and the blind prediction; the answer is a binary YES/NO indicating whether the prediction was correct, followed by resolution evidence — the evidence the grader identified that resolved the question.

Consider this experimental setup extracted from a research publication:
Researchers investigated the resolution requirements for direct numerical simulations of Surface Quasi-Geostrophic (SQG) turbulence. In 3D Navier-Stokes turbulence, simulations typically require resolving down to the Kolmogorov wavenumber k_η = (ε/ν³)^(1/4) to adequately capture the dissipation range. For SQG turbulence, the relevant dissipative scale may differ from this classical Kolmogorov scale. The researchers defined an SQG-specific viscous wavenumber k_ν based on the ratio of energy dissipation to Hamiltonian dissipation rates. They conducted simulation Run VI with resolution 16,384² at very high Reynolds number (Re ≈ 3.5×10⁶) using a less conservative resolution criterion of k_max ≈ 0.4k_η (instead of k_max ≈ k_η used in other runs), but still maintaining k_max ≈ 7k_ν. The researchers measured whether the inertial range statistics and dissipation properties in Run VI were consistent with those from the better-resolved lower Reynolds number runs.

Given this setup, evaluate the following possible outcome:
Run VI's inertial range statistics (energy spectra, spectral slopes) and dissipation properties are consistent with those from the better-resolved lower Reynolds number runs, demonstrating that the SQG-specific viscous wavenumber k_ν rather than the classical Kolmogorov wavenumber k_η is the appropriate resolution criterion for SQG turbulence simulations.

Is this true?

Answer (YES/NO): YES